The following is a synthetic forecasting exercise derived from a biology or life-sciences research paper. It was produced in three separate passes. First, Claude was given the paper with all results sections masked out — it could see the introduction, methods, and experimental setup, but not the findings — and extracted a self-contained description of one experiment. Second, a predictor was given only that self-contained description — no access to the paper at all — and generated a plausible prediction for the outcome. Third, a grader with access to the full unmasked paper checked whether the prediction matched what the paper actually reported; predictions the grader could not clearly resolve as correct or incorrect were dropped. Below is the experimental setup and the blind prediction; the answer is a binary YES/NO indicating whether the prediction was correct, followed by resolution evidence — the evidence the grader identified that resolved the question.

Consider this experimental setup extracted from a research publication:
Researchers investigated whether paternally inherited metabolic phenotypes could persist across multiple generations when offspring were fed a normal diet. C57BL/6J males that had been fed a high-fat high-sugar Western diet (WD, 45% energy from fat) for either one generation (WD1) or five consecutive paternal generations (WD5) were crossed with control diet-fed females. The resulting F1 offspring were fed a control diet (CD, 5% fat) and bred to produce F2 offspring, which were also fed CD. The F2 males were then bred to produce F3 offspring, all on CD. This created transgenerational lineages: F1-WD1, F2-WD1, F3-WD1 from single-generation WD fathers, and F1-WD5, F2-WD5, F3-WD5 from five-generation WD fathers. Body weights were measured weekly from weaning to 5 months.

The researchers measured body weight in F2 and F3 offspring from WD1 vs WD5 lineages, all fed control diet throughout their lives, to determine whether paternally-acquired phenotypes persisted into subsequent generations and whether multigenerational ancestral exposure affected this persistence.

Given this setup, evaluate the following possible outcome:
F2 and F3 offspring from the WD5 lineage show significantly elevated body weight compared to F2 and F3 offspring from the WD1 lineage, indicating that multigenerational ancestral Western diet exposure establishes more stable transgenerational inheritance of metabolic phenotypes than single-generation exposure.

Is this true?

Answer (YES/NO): YES